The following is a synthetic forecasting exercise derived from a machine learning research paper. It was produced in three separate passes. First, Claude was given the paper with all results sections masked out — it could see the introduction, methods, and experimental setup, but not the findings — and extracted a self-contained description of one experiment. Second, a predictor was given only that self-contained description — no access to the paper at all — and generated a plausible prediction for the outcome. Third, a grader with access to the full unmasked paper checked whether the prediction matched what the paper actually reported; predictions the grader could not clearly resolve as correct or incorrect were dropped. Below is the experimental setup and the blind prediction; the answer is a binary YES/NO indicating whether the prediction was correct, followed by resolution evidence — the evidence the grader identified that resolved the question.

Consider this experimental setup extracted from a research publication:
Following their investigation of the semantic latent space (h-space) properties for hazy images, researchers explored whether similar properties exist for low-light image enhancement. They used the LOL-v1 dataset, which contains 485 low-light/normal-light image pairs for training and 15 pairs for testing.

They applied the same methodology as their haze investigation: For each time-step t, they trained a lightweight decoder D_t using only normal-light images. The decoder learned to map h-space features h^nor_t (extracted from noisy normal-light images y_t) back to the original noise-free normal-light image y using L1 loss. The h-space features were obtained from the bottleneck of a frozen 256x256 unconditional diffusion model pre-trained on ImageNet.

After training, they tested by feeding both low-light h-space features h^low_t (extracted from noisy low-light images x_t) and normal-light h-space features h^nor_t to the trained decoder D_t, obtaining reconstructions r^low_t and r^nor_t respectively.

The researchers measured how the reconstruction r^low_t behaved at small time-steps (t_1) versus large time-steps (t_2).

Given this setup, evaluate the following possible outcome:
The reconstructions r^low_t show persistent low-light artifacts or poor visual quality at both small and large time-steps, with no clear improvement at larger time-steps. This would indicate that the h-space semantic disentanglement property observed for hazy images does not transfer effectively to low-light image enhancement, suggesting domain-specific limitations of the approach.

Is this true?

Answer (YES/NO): NO